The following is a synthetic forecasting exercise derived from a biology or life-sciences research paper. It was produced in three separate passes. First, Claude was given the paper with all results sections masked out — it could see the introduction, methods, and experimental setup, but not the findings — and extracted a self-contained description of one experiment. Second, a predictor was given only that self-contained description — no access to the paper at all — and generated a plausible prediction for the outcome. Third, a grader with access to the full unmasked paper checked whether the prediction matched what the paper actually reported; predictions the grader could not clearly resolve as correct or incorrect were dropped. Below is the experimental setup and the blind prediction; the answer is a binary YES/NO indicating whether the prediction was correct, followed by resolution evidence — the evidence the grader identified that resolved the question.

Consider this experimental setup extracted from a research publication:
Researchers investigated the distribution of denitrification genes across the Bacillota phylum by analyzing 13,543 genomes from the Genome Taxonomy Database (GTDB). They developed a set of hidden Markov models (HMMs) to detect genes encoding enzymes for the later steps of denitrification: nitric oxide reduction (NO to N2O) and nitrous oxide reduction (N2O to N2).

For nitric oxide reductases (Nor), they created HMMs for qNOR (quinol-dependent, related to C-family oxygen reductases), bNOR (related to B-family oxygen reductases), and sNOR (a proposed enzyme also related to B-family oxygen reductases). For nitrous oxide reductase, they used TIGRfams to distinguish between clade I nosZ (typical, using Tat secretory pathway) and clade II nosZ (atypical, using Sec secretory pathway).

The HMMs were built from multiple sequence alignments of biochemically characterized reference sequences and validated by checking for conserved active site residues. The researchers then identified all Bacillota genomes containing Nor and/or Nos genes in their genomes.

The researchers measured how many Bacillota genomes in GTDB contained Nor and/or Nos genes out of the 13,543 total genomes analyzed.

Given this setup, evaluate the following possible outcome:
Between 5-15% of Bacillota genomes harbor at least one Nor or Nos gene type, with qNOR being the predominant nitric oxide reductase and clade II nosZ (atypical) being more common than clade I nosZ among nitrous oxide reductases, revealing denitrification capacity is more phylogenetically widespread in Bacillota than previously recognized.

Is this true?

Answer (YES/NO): NO